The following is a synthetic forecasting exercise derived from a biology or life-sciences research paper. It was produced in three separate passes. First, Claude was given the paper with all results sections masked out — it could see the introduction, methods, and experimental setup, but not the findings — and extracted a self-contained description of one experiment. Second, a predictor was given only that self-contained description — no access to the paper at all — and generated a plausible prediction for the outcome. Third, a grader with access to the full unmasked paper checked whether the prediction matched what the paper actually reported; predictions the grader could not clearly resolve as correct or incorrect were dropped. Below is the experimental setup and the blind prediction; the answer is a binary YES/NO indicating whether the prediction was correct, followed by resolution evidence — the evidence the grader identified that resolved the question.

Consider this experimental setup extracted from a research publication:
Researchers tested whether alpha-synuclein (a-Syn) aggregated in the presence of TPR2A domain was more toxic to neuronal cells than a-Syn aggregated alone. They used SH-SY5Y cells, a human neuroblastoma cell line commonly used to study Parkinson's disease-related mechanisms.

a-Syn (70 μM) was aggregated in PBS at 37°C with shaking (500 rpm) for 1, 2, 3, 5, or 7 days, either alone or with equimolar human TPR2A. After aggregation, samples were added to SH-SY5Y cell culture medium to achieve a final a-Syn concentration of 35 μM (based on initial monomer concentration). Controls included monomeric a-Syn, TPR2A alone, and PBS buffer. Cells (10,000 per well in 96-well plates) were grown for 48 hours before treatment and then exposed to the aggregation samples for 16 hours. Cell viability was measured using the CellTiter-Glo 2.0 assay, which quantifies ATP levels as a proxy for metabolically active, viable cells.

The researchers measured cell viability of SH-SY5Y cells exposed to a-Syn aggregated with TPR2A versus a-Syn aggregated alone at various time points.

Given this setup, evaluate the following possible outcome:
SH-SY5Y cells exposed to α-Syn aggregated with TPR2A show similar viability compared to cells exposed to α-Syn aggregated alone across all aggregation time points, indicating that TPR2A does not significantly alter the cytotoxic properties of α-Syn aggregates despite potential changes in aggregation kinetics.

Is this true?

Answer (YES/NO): NO